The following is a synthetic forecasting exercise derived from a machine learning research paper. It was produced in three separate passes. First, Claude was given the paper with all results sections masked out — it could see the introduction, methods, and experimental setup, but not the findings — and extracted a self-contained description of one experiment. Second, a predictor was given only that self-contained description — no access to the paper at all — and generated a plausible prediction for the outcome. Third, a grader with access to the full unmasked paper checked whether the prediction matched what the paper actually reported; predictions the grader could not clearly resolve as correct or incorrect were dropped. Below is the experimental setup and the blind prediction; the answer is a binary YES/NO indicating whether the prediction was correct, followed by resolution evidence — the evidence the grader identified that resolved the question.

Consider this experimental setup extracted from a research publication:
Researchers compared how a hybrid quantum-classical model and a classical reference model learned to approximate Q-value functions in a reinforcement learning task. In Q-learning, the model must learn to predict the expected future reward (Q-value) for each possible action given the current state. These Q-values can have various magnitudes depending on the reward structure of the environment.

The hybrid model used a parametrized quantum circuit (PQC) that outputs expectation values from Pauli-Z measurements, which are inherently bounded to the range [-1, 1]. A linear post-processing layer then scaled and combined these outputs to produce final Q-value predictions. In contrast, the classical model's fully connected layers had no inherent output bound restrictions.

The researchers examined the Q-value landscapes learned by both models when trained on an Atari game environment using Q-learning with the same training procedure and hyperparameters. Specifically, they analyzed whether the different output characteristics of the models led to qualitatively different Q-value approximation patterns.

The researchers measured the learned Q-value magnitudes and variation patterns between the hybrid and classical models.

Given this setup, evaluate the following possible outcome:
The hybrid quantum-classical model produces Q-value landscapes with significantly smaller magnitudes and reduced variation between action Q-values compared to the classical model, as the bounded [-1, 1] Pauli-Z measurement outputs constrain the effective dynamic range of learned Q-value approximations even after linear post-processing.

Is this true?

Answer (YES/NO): NO